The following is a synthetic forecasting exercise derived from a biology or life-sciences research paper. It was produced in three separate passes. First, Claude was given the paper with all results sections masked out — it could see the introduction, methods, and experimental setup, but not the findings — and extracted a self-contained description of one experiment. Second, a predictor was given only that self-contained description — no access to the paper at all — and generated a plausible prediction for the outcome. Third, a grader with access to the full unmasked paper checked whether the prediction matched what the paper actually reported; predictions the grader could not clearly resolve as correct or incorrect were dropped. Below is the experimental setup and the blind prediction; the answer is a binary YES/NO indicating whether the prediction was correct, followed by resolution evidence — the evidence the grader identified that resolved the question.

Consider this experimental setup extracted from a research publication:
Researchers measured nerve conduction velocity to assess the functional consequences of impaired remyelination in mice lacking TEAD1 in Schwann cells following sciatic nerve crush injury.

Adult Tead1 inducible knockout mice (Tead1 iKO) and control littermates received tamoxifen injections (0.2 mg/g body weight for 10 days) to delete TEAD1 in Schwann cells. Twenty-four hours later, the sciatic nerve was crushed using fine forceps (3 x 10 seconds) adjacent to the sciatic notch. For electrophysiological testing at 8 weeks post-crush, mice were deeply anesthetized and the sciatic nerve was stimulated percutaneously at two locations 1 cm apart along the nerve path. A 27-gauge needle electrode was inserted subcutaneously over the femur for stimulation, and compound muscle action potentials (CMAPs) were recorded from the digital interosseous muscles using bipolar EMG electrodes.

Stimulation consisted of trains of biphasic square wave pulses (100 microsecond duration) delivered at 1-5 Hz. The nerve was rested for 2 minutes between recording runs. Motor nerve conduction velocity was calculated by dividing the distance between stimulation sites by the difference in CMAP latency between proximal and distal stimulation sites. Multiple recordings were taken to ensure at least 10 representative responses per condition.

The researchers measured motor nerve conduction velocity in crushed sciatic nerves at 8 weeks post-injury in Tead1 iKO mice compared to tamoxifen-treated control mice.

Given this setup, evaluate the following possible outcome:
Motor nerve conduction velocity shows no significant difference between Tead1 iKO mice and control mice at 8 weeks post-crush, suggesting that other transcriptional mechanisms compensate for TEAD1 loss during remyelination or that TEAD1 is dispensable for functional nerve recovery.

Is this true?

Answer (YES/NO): NO